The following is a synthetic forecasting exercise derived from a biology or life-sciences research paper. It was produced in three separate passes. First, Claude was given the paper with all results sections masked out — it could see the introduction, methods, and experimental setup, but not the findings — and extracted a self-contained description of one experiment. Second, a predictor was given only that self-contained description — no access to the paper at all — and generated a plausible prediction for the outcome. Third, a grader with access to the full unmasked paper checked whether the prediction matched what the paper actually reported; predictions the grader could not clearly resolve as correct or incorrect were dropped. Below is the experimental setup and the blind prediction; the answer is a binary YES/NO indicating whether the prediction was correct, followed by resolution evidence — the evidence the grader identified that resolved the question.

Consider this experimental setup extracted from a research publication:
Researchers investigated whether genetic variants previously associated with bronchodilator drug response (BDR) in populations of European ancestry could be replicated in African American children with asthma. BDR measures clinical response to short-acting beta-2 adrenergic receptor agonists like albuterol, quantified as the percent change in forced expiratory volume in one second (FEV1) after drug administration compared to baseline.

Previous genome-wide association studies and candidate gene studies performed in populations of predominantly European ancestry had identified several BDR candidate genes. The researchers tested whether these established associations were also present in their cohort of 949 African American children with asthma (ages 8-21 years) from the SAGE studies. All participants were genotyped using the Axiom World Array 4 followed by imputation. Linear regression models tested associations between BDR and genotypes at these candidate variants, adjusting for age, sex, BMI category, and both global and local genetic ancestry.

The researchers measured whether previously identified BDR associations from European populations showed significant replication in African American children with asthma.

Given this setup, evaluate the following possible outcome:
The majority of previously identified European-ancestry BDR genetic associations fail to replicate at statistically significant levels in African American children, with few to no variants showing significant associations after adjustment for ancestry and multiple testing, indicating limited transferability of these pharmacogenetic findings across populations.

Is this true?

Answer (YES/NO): YES